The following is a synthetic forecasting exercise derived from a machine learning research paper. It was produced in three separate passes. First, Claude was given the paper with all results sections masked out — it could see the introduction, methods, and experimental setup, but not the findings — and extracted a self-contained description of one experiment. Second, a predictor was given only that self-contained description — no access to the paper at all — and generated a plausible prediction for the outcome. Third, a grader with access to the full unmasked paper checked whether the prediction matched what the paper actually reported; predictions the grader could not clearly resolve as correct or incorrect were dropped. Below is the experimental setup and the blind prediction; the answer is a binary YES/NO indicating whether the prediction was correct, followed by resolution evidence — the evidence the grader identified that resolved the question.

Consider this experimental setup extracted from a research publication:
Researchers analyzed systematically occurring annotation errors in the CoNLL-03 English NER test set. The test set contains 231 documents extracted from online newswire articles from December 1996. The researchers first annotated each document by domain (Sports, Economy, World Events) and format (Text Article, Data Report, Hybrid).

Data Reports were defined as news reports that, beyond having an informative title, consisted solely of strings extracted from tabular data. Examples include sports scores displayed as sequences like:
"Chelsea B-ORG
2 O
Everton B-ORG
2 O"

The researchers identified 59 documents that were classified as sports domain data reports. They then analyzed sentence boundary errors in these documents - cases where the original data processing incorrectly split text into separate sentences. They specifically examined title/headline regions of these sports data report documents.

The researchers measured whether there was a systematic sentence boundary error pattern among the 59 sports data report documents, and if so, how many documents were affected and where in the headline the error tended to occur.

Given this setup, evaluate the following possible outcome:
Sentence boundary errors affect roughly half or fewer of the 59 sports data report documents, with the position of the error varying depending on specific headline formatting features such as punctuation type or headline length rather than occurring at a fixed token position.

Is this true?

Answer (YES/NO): NO